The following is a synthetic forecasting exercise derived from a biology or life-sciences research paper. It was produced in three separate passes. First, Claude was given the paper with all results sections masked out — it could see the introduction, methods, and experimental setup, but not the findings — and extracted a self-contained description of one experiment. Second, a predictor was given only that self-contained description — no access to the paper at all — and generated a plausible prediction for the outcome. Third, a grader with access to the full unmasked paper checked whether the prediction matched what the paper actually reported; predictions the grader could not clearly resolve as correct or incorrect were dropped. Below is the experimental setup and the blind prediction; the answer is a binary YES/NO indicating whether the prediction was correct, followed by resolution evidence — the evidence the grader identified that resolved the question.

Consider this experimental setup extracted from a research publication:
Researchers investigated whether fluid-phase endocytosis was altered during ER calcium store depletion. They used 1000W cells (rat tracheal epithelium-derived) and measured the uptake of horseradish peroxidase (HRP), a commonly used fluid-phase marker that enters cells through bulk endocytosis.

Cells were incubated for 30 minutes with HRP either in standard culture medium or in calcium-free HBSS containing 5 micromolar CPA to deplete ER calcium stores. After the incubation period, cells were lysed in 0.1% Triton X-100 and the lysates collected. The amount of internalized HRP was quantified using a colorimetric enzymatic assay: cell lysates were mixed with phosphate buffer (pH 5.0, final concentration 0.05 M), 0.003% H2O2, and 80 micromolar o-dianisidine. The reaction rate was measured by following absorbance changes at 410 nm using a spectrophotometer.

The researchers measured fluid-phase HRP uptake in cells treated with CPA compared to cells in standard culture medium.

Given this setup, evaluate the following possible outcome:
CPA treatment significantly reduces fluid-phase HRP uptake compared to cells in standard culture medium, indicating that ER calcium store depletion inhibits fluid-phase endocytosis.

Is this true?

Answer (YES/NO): NO